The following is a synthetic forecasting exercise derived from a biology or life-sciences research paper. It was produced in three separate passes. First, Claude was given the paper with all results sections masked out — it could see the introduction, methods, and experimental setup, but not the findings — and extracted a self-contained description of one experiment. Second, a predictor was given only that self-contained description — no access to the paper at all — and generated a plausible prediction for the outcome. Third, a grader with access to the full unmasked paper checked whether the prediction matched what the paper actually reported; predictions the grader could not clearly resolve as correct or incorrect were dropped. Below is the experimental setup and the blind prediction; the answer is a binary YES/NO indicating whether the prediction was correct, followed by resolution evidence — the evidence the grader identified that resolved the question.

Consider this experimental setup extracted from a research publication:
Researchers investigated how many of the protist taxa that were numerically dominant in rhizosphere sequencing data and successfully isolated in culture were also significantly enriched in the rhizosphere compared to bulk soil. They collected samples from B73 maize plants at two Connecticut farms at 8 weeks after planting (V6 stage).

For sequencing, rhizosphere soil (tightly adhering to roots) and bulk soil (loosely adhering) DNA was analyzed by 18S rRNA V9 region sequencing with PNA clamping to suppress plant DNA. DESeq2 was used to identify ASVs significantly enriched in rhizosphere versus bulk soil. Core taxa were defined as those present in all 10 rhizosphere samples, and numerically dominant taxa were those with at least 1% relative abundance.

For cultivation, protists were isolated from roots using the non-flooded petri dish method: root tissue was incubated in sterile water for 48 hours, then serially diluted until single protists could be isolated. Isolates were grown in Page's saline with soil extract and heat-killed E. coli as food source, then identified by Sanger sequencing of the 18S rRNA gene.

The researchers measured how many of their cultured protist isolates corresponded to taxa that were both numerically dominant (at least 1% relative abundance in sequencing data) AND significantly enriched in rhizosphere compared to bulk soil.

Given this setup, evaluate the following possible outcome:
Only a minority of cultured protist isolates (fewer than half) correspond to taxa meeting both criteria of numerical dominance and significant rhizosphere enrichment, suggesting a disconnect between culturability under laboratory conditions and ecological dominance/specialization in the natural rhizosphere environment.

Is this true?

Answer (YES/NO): YES